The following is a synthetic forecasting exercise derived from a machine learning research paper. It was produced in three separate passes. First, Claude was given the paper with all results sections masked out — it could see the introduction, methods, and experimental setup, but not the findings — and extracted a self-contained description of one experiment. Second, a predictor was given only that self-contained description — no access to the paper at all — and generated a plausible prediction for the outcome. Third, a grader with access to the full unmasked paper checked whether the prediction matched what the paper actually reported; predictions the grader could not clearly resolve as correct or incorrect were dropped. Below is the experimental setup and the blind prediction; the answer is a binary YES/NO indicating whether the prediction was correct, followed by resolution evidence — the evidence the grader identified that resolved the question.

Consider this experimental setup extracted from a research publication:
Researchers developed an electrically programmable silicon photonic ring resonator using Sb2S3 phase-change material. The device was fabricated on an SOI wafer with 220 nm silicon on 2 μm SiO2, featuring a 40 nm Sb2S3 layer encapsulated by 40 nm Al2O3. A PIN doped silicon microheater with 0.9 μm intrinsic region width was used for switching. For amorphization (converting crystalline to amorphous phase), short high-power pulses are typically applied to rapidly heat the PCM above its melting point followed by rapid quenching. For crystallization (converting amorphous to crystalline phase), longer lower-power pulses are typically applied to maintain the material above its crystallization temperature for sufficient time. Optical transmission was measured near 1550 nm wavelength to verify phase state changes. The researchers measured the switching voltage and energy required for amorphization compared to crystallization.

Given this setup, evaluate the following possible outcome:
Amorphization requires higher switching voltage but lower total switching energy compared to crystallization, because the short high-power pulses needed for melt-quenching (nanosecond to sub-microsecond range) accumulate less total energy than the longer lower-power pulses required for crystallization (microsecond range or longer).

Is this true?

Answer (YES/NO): YES